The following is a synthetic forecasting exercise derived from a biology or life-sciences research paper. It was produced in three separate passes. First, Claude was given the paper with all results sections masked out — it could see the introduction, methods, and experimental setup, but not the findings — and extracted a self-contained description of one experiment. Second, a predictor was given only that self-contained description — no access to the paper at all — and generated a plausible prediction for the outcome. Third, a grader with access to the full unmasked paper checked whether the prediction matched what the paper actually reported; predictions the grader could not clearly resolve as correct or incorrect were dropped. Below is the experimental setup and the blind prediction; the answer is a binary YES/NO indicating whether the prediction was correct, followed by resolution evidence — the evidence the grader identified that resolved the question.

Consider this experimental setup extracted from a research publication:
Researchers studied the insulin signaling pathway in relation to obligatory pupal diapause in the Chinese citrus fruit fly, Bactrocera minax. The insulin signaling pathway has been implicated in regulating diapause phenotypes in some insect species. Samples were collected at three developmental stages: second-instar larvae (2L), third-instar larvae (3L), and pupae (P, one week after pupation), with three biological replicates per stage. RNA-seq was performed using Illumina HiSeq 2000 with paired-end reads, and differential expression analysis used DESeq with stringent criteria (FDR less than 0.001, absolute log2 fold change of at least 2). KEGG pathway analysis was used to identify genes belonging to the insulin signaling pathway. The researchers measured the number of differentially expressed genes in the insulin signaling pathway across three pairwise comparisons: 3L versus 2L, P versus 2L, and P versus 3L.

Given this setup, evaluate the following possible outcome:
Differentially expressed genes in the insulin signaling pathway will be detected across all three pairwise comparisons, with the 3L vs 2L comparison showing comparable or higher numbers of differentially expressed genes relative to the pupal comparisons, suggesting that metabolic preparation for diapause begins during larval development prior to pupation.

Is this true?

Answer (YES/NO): NO